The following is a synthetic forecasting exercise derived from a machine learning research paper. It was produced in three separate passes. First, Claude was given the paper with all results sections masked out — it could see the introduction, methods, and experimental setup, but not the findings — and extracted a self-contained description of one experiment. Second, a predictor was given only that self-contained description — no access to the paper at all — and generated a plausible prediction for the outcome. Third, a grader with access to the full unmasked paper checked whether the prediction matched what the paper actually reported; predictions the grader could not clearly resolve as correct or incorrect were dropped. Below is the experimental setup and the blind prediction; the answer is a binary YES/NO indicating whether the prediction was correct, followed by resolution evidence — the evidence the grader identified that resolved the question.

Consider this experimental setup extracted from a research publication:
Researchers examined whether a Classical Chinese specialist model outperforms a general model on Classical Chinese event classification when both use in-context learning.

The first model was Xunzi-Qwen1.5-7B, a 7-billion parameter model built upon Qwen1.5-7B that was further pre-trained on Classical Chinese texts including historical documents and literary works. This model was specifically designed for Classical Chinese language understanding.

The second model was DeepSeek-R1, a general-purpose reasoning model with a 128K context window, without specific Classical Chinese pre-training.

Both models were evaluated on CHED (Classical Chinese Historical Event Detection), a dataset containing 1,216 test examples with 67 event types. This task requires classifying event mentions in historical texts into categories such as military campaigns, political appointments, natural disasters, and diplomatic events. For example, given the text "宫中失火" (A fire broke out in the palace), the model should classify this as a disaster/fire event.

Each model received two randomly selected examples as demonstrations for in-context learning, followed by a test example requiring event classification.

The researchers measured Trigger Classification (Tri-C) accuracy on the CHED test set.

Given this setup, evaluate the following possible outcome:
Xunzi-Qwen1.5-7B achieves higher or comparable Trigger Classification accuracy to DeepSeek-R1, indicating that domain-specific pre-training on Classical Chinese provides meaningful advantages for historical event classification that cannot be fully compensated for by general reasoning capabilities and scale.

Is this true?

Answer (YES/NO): NO